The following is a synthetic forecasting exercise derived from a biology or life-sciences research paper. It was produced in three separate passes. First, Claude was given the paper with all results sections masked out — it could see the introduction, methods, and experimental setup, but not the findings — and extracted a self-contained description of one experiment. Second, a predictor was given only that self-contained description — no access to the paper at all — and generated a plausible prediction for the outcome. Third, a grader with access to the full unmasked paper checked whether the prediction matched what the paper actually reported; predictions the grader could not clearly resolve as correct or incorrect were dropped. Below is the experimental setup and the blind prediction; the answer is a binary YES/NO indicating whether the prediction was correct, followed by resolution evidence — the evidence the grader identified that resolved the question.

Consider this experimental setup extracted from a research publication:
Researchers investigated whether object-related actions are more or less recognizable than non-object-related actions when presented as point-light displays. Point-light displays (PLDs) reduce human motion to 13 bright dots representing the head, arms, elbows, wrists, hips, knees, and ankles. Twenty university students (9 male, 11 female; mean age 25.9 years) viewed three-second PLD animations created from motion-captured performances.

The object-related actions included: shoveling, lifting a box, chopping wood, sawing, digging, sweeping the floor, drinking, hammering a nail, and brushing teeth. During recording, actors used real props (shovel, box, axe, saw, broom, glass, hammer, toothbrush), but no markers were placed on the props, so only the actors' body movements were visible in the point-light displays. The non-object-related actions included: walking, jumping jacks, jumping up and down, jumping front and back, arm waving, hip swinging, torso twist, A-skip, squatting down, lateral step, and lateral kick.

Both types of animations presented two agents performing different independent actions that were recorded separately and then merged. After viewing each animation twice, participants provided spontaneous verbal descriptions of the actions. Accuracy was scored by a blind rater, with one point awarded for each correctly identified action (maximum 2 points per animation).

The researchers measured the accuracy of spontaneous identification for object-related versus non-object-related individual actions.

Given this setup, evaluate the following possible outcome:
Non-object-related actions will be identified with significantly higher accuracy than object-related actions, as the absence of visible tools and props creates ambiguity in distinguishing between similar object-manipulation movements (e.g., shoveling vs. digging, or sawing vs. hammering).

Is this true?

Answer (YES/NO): YES